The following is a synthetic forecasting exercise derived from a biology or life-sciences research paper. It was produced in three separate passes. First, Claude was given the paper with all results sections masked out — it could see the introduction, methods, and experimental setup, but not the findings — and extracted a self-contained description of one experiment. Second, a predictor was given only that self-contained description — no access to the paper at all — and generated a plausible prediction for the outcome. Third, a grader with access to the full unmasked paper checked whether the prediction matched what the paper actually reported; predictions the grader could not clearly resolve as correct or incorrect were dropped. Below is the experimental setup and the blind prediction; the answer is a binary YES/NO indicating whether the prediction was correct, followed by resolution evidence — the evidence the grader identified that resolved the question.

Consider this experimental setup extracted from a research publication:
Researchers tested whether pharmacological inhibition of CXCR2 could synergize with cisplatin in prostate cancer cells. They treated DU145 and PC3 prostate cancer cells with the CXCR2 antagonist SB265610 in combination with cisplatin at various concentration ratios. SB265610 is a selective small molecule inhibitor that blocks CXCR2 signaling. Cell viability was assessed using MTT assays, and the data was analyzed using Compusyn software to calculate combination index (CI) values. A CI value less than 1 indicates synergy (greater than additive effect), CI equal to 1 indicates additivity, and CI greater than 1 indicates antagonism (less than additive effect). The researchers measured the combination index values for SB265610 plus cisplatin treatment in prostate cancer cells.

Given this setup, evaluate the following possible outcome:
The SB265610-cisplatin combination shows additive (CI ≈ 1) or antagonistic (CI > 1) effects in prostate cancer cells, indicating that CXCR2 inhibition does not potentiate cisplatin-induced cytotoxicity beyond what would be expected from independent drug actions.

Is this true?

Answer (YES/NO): NO